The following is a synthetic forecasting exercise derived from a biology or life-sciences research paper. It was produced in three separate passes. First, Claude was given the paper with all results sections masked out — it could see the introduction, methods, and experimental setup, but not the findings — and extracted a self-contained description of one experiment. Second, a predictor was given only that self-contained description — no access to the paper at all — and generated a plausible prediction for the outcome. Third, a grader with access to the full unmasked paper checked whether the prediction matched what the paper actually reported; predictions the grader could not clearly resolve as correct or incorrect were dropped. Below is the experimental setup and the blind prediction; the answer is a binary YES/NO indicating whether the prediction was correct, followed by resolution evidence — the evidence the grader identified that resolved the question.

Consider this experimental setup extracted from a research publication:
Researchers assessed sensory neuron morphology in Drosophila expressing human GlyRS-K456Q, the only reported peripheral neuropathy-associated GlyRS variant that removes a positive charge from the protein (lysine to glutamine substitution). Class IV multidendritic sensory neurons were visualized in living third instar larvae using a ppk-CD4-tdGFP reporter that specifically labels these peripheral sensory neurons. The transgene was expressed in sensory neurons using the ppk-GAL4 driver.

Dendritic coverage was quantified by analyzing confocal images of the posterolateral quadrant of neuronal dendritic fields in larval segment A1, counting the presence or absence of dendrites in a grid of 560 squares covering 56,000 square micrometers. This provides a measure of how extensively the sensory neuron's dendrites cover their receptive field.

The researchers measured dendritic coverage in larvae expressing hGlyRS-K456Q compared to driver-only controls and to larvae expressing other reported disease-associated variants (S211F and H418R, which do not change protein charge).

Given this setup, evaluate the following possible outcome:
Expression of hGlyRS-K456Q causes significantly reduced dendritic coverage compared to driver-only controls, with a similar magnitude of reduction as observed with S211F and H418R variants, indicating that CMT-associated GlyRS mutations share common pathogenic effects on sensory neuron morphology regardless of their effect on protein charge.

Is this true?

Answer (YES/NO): NO